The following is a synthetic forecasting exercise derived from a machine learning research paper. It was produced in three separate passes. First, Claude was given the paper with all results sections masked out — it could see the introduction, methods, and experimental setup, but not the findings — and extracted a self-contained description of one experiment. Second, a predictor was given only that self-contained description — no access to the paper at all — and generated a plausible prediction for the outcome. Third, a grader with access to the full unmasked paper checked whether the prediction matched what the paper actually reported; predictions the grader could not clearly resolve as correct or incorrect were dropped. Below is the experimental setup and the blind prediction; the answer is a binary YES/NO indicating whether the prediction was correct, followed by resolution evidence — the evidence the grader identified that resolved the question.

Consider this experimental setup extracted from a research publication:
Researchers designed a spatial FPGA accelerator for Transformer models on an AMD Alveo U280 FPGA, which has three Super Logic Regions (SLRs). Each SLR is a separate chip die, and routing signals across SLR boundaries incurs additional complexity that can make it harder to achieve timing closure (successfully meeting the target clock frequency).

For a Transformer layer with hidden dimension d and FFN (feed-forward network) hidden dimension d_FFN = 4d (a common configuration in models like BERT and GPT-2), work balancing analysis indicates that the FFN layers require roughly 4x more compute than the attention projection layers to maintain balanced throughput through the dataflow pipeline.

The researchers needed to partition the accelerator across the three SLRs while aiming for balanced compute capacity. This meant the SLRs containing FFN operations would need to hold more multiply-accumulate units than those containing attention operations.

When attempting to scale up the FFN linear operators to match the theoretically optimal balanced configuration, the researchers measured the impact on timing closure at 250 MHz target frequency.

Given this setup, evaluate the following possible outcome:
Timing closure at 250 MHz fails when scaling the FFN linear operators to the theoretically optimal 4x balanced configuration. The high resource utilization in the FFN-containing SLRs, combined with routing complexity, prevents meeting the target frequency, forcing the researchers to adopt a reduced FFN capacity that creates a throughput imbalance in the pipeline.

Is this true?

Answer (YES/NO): NO